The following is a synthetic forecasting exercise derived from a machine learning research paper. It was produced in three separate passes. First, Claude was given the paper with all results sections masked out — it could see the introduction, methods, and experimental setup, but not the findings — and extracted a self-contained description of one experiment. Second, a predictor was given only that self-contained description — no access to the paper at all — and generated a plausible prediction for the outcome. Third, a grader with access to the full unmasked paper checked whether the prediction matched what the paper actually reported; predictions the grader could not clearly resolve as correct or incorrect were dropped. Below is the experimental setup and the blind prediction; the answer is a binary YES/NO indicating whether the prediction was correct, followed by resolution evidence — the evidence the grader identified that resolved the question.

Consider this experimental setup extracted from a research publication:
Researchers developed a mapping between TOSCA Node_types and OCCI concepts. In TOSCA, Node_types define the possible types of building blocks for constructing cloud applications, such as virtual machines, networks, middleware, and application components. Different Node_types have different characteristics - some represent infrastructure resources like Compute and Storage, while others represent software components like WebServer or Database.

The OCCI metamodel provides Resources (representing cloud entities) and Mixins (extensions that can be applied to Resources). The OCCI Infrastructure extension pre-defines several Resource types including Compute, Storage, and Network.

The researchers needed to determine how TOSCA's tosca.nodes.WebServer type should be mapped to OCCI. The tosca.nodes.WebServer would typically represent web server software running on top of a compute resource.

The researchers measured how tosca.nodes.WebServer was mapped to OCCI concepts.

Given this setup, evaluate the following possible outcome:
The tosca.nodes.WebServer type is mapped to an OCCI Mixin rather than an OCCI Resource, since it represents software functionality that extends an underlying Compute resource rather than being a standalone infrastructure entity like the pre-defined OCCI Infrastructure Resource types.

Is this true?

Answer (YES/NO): YES